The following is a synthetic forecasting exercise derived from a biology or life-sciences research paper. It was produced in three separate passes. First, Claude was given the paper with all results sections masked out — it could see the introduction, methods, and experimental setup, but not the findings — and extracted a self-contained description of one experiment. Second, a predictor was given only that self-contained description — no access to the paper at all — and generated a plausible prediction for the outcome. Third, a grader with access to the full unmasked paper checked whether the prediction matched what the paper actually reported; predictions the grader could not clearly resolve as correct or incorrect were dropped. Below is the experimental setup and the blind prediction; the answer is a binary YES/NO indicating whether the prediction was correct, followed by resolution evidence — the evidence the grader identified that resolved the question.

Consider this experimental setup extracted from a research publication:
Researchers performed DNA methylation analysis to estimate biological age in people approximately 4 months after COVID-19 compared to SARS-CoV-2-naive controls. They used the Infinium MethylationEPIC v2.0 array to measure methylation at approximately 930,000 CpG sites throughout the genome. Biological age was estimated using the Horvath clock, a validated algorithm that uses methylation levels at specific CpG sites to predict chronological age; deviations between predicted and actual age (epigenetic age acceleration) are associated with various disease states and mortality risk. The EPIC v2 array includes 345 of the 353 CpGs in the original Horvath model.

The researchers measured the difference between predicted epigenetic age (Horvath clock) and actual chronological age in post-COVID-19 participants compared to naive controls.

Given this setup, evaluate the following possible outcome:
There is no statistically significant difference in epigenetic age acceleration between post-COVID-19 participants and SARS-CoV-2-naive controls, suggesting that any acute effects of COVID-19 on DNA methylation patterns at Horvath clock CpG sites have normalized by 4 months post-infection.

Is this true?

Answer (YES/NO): YES